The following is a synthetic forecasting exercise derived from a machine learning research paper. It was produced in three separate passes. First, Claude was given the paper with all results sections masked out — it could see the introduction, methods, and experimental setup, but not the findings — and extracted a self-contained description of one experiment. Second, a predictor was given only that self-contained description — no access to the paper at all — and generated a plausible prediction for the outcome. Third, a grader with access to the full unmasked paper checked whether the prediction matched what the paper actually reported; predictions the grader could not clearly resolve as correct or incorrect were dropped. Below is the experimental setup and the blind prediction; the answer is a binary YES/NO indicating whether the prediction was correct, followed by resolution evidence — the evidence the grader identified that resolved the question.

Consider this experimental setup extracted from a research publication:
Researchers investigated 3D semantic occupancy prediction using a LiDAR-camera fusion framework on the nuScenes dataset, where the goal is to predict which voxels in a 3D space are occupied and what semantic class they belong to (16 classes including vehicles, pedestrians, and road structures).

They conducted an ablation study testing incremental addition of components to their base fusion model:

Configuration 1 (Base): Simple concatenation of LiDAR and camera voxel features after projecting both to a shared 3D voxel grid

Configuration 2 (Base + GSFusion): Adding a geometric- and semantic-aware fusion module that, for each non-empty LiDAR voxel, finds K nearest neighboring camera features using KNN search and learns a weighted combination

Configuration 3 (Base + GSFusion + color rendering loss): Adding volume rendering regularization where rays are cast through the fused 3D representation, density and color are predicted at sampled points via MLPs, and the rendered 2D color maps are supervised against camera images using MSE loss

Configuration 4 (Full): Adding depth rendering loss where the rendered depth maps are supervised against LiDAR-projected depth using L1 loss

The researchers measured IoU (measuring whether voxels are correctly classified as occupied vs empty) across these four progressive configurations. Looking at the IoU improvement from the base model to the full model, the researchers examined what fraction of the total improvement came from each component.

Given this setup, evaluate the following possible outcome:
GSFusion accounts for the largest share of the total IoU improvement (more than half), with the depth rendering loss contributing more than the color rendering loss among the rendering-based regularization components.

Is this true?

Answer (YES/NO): NO